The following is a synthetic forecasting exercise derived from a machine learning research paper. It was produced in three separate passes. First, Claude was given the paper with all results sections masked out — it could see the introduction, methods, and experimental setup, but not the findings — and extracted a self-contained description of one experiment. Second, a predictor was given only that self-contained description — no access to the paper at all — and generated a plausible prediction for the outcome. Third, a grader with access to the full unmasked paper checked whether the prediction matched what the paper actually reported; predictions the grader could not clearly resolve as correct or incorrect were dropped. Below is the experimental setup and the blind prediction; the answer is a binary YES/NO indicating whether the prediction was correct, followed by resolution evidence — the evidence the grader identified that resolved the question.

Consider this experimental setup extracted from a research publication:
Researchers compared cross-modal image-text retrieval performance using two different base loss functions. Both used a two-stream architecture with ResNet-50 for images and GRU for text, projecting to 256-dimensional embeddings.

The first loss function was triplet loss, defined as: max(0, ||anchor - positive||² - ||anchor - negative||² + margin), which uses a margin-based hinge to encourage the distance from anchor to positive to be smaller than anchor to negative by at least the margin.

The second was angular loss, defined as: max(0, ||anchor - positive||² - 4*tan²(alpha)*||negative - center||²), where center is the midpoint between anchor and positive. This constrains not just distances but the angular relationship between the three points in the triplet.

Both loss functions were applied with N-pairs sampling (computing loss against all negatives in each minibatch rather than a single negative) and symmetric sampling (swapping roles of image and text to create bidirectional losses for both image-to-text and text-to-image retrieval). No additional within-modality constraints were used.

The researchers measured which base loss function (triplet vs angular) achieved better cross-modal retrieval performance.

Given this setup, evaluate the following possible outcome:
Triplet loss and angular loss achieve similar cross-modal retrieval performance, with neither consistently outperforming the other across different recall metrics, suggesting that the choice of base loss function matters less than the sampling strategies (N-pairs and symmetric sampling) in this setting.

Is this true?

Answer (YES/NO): NO